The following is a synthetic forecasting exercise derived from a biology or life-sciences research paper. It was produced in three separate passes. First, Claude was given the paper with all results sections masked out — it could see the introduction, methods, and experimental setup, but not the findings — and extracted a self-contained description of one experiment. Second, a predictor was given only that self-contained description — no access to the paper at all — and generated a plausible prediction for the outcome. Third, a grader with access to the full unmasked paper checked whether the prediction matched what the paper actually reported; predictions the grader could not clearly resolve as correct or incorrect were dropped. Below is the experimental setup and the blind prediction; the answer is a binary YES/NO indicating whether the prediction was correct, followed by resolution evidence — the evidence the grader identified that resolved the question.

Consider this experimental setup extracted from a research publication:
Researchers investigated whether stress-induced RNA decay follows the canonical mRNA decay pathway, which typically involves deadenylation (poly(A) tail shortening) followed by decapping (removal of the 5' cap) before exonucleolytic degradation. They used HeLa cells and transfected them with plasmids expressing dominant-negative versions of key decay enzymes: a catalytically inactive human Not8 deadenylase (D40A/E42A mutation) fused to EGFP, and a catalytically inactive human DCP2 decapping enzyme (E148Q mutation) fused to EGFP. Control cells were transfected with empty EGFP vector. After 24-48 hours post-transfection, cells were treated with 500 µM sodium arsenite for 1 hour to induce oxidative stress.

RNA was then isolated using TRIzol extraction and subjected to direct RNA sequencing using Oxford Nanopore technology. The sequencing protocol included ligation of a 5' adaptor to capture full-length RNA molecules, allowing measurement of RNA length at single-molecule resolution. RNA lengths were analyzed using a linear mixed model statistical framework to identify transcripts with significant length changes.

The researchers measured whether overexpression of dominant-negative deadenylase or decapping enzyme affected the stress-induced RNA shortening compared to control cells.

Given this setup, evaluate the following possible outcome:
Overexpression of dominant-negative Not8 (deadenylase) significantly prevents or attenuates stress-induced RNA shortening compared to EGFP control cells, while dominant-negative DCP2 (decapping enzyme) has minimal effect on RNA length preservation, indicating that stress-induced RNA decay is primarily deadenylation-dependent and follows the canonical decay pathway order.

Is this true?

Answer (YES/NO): NO